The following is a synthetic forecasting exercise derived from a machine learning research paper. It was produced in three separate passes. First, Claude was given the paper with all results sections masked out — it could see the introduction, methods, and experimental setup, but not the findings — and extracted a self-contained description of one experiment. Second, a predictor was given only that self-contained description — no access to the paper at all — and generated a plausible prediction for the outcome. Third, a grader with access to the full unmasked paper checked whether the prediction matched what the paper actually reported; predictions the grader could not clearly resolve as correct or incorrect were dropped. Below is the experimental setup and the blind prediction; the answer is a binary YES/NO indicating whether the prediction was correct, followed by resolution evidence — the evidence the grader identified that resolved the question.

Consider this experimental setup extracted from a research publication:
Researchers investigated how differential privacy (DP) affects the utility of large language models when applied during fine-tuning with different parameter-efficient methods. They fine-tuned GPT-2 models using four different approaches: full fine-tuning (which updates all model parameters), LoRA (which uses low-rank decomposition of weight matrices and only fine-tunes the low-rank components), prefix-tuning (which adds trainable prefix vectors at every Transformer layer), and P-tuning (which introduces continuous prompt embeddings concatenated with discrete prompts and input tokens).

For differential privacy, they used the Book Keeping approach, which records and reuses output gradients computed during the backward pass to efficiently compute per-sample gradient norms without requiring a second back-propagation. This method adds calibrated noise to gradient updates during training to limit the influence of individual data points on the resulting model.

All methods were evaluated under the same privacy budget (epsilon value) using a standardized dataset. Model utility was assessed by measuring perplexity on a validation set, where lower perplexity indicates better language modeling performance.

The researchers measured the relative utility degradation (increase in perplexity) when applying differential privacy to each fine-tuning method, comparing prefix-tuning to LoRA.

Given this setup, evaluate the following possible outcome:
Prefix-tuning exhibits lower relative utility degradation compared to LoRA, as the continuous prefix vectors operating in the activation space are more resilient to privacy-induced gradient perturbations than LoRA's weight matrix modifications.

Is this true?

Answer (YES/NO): NO